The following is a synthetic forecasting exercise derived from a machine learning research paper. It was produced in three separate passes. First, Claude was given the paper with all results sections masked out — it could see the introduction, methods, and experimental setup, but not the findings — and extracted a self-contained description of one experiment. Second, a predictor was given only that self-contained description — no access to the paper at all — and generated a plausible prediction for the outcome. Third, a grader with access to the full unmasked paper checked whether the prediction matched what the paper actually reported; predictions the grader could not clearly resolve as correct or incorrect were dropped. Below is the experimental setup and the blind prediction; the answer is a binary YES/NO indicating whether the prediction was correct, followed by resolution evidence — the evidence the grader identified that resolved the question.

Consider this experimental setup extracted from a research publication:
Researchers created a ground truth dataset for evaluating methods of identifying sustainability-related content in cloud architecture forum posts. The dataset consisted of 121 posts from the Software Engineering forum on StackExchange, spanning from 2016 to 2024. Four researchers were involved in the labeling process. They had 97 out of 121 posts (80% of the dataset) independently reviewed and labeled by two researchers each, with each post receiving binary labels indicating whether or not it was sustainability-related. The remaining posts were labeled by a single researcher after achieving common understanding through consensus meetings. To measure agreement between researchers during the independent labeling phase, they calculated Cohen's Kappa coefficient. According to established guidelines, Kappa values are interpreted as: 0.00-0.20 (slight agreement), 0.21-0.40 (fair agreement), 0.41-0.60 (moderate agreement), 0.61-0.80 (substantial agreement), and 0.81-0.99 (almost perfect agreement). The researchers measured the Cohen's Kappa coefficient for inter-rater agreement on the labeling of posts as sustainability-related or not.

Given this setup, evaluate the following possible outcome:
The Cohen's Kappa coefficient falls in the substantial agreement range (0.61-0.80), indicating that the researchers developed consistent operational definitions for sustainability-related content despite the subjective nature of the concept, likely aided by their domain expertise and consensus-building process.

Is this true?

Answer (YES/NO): YES